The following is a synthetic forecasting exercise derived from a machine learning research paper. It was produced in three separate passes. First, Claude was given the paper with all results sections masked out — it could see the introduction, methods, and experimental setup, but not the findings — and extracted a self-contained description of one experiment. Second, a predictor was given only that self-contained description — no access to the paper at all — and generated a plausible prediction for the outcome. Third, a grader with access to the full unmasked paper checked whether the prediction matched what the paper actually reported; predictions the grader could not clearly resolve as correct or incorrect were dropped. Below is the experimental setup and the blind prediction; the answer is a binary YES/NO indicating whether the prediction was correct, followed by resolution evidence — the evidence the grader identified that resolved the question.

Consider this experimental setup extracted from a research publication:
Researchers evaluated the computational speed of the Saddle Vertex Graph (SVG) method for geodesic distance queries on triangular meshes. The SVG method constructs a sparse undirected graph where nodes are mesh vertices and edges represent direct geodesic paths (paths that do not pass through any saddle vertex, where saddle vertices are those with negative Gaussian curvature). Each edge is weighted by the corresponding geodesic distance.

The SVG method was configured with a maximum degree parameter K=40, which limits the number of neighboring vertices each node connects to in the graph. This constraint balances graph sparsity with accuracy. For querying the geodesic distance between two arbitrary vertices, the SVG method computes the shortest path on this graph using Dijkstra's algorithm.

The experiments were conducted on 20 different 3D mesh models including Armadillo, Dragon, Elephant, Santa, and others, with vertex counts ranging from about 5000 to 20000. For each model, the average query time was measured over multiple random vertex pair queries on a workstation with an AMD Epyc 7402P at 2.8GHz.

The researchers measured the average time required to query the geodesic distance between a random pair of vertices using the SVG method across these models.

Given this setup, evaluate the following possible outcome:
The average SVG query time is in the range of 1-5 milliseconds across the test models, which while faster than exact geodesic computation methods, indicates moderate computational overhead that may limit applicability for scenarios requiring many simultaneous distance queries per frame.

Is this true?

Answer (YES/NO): NO